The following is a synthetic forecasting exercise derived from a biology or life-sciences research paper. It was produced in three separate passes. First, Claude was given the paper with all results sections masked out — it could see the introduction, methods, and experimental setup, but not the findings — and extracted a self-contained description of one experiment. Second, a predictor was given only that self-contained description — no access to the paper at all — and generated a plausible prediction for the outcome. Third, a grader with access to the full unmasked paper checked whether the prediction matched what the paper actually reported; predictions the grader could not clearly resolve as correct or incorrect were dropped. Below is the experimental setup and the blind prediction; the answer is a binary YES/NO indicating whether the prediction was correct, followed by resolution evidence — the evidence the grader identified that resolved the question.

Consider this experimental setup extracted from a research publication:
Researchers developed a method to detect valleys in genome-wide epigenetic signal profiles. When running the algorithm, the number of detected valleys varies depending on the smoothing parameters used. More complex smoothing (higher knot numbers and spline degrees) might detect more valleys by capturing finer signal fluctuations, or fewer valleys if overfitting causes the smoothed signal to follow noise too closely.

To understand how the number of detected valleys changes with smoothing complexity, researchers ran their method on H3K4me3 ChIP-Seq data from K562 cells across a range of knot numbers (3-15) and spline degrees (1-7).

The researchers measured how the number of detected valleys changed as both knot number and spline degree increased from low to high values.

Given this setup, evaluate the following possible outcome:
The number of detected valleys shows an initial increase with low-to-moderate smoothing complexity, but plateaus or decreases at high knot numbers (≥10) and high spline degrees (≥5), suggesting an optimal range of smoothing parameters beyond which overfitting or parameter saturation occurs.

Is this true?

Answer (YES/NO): NO